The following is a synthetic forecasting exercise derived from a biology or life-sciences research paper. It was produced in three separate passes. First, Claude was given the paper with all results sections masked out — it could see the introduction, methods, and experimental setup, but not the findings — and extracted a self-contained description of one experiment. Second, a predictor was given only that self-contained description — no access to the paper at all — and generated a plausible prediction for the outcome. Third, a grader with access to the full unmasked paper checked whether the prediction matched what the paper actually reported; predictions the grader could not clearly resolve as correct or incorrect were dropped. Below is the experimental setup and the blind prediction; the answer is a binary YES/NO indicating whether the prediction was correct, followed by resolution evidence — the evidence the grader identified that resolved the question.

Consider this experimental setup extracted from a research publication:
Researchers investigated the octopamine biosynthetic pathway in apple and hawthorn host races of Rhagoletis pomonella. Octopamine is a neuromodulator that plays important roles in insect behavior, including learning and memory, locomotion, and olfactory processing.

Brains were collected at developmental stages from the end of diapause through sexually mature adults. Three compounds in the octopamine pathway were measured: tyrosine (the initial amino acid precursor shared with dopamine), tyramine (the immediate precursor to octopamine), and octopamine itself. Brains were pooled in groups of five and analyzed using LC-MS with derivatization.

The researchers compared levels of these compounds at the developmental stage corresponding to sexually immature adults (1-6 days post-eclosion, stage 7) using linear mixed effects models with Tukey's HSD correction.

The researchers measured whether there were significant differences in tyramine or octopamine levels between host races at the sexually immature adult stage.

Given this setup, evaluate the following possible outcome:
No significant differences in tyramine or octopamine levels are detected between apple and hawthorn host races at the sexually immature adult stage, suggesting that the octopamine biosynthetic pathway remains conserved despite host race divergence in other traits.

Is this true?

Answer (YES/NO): NO